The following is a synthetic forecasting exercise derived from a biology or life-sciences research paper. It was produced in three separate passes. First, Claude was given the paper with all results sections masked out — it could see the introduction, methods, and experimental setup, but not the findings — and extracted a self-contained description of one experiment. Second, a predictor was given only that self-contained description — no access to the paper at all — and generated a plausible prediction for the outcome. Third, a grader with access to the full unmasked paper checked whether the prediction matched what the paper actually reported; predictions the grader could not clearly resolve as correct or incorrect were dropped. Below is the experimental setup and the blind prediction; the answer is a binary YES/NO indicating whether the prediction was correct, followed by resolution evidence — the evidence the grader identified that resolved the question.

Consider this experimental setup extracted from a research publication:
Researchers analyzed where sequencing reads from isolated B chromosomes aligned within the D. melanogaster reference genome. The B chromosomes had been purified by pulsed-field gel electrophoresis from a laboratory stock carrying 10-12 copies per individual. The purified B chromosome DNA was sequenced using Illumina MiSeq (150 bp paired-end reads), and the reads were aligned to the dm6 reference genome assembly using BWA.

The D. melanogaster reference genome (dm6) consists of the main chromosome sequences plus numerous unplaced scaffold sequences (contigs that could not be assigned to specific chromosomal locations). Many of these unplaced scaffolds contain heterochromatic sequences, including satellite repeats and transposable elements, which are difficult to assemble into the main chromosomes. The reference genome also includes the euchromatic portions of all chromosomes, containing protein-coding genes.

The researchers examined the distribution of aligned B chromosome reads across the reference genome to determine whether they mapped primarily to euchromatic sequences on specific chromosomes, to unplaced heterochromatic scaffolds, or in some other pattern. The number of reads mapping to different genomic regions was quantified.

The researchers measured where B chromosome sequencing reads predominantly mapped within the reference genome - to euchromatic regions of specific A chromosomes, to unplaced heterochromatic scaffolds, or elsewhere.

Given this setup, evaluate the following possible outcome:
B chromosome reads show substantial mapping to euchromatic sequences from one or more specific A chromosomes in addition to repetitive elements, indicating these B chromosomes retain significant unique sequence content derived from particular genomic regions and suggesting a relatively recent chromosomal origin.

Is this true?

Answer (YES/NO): NO